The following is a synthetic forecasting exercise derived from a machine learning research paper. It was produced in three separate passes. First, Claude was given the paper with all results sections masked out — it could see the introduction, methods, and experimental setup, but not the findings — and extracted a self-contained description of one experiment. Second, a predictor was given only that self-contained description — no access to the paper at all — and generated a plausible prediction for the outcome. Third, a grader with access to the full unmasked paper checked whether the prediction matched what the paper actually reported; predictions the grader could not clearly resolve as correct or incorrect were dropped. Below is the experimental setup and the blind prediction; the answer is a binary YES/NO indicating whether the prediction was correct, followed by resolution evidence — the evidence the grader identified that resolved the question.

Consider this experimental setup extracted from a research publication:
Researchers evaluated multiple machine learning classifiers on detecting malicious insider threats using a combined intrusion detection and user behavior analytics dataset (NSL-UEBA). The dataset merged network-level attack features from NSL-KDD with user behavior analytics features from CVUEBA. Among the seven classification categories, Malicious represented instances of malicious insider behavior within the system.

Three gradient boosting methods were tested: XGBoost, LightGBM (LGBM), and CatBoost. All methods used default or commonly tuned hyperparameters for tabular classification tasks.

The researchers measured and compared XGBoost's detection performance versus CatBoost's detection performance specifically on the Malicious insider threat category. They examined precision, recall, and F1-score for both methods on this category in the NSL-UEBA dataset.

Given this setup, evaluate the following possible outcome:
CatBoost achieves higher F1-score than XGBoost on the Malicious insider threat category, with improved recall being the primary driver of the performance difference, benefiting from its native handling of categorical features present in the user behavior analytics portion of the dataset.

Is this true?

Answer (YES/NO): NO